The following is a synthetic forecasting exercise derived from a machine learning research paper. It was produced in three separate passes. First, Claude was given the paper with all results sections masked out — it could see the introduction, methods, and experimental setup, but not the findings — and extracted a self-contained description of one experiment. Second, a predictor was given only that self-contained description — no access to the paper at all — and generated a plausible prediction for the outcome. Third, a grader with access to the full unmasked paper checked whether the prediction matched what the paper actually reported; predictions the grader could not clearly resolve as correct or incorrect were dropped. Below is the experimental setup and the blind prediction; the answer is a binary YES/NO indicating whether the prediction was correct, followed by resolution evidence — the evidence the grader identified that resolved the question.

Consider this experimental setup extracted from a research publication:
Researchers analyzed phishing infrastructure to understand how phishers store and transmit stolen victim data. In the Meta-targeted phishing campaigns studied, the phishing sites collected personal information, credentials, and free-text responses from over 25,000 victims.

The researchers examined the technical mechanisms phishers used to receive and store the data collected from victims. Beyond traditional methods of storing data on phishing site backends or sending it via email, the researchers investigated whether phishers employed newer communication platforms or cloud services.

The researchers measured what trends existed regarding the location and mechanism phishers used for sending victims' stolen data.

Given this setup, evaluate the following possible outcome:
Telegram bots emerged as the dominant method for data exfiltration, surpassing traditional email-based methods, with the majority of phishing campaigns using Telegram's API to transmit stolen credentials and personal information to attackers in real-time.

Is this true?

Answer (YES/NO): NO